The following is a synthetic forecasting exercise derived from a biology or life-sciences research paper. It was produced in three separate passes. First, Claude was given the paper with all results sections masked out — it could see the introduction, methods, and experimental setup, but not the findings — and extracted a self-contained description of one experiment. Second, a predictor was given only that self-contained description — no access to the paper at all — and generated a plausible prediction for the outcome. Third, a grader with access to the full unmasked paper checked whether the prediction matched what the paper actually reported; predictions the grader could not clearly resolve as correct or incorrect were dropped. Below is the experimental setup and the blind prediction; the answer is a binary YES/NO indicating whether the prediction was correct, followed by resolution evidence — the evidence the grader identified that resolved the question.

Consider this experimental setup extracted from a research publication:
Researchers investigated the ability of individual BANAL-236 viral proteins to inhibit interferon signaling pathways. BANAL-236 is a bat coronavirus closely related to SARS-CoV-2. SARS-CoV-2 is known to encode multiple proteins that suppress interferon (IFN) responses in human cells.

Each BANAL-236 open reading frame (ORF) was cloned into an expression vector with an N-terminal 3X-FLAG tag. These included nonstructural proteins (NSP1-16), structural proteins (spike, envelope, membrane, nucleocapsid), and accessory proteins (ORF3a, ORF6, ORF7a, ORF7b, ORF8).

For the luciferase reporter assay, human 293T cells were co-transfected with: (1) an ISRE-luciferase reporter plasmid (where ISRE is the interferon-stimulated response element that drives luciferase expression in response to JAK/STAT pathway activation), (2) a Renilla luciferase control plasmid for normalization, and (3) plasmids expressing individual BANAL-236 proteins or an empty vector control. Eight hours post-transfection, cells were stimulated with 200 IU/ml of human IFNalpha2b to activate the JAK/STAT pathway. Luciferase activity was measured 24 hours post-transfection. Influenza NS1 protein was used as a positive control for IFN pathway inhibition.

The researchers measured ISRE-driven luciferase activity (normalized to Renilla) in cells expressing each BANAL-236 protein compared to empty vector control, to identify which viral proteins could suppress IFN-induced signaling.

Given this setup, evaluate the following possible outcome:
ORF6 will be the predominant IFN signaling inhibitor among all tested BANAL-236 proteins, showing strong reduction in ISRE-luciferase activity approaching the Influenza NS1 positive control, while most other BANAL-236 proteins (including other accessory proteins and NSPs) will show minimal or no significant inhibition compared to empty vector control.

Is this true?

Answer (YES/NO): NO